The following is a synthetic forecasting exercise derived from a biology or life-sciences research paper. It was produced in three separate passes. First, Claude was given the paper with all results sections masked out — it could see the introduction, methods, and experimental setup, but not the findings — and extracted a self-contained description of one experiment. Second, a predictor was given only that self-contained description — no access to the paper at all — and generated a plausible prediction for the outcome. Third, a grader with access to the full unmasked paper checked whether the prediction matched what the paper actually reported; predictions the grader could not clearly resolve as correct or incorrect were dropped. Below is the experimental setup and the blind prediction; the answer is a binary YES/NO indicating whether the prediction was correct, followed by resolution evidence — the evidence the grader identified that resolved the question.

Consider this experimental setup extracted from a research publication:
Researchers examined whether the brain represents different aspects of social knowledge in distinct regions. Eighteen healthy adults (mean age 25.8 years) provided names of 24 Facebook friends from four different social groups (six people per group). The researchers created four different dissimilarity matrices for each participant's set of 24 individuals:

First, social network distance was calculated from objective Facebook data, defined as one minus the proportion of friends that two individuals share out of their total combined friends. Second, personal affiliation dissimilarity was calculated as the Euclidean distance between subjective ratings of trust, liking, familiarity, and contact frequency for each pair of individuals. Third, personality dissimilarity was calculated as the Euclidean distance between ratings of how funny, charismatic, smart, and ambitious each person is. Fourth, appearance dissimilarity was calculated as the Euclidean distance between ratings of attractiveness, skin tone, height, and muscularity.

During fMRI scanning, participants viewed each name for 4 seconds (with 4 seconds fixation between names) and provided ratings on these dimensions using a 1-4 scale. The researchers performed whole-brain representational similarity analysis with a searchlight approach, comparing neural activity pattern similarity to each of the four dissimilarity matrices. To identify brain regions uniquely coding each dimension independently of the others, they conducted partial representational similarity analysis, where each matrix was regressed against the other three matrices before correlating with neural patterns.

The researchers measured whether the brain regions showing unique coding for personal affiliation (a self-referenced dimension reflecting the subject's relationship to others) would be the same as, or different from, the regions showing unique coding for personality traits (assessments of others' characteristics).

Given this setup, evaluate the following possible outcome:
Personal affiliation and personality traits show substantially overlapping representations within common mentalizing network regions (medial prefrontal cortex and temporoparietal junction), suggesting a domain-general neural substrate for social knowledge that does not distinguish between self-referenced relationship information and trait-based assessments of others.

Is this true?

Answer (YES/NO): NO